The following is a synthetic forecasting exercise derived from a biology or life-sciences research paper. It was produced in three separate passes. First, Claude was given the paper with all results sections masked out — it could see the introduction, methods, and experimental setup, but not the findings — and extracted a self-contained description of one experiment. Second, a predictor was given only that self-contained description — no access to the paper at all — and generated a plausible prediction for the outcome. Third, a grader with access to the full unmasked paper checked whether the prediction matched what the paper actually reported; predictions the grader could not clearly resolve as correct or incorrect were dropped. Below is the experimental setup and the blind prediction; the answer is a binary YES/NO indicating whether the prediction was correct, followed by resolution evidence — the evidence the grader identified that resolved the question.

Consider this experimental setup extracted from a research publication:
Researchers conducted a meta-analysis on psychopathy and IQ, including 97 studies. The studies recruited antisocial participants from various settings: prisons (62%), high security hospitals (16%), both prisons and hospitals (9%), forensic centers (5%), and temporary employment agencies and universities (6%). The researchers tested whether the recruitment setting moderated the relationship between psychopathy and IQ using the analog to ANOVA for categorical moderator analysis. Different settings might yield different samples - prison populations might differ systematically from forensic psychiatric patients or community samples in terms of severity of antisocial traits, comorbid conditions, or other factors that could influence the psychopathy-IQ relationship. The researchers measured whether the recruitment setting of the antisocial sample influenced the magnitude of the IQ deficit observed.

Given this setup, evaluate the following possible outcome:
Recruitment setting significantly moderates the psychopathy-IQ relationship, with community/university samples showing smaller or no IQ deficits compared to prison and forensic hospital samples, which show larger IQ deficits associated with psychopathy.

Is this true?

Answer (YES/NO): NO